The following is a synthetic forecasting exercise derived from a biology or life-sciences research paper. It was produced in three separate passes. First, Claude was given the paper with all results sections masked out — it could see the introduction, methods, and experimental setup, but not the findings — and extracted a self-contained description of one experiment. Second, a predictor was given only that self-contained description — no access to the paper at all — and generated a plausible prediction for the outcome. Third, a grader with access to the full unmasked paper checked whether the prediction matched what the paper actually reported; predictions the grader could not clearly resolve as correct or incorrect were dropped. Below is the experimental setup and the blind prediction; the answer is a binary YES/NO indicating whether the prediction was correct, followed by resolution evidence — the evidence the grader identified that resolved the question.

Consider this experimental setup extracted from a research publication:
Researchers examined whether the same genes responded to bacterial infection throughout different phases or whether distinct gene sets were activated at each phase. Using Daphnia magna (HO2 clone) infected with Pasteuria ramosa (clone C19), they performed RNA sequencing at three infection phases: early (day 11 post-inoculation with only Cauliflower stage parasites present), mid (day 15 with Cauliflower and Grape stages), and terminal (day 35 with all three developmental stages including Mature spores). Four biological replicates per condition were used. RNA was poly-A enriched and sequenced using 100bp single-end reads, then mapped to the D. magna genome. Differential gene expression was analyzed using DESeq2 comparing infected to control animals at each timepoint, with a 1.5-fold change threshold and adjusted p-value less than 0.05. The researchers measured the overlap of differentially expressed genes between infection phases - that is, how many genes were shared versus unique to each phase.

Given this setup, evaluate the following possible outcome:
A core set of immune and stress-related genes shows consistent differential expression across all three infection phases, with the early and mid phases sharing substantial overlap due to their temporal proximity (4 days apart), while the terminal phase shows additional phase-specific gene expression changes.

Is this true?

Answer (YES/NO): NO